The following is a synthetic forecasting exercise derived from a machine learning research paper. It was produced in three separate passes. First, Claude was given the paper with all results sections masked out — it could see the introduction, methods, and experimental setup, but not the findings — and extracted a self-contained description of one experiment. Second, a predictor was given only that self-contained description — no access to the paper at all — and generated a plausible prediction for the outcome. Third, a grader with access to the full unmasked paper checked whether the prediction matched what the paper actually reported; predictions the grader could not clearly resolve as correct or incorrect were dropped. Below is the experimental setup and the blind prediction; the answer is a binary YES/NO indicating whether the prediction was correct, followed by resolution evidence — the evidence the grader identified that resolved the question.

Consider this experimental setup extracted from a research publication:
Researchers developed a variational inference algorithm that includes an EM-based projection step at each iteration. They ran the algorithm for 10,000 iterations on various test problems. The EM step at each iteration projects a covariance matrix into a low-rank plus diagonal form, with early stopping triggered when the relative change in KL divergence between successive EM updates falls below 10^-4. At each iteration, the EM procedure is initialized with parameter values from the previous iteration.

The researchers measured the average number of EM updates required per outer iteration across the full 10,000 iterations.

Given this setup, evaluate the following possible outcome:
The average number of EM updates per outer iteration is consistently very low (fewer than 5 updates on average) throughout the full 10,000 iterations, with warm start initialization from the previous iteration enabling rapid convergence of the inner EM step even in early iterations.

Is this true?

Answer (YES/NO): NO